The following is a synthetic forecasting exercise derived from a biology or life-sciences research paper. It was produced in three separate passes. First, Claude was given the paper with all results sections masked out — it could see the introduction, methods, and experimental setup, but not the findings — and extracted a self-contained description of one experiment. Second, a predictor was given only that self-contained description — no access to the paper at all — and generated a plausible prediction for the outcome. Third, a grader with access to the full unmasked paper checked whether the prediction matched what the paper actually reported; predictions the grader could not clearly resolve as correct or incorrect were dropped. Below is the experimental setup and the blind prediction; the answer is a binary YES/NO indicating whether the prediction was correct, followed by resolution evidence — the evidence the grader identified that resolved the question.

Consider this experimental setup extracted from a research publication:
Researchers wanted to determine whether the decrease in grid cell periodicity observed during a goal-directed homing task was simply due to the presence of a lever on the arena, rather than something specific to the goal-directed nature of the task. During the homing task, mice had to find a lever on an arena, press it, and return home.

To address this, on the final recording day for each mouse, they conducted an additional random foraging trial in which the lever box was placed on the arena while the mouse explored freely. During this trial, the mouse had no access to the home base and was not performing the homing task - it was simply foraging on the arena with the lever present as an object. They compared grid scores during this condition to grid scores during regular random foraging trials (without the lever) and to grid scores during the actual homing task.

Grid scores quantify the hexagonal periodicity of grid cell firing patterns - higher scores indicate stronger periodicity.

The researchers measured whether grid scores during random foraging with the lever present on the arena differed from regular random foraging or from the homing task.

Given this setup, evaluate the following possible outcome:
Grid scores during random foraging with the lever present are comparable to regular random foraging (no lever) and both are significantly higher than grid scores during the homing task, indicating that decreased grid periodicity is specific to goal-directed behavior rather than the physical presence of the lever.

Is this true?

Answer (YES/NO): YES